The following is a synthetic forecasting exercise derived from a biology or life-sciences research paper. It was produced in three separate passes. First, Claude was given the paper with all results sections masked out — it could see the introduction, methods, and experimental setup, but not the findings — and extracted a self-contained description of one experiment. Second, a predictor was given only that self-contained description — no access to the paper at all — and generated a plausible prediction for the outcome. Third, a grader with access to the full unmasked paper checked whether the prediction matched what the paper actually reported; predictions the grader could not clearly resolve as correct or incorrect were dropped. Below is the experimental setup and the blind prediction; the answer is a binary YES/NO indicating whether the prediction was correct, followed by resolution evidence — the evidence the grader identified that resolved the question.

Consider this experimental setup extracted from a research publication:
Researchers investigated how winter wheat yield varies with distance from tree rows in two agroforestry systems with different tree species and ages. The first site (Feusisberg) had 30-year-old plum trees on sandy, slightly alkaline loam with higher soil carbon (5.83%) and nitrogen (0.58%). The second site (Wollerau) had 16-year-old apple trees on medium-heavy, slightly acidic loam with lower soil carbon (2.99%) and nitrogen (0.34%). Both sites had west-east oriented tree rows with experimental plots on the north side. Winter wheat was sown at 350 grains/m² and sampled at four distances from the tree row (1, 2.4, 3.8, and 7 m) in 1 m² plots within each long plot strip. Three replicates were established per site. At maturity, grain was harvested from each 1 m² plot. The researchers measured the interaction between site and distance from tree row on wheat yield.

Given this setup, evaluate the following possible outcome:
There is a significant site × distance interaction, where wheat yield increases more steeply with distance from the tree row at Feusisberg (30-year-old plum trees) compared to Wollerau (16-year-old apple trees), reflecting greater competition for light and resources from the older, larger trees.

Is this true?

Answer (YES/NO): NO